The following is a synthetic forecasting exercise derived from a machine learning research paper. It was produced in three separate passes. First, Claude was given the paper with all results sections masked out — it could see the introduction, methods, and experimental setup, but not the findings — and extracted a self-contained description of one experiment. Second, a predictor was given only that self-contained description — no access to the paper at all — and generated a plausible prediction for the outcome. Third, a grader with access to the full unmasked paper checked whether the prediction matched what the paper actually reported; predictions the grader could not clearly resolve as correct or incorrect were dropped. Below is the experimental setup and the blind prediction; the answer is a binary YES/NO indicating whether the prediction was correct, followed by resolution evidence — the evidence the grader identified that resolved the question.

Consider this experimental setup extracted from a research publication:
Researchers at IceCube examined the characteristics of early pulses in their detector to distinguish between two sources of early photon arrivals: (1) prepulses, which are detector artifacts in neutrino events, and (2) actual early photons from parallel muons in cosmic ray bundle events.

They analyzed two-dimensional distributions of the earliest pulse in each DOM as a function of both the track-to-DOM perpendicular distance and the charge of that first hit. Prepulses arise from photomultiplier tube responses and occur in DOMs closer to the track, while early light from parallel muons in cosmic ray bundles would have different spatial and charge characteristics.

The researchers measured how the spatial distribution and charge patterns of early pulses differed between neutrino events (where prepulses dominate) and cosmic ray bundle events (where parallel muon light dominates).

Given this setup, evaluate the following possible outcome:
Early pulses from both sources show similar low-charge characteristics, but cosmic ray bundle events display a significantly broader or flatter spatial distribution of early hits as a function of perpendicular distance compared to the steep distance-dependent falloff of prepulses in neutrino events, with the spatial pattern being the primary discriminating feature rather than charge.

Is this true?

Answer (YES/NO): NO